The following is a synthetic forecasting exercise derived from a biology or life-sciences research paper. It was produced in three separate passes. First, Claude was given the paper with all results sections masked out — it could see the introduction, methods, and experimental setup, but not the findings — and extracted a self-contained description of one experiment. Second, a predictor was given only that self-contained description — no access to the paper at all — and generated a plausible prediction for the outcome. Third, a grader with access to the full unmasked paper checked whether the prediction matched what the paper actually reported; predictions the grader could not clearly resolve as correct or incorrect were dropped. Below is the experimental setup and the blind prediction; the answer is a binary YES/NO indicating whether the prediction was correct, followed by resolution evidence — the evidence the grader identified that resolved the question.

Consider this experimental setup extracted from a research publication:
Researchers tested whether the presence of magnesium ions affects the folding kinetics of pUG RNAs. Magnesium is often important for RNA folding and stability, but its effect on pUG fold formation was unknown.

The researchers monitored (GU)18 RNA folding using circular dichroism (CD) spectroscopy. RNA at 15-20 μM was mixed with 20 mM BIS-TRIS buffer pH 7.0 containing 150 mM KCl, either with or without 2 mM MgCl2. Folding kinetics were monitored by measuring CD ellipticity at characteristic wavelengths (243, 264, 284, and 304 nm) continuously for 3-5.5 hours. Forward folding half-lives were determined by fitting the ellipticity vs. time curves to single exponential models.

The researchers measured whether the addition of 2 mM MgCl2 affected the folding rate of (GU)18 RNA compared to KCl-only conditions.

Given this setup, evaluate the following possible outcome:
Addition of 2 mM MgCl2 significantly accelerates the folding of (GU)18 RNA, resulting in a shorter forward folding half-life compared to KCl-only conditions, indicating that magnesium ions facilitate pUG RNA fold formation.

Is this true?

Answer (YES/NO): NO